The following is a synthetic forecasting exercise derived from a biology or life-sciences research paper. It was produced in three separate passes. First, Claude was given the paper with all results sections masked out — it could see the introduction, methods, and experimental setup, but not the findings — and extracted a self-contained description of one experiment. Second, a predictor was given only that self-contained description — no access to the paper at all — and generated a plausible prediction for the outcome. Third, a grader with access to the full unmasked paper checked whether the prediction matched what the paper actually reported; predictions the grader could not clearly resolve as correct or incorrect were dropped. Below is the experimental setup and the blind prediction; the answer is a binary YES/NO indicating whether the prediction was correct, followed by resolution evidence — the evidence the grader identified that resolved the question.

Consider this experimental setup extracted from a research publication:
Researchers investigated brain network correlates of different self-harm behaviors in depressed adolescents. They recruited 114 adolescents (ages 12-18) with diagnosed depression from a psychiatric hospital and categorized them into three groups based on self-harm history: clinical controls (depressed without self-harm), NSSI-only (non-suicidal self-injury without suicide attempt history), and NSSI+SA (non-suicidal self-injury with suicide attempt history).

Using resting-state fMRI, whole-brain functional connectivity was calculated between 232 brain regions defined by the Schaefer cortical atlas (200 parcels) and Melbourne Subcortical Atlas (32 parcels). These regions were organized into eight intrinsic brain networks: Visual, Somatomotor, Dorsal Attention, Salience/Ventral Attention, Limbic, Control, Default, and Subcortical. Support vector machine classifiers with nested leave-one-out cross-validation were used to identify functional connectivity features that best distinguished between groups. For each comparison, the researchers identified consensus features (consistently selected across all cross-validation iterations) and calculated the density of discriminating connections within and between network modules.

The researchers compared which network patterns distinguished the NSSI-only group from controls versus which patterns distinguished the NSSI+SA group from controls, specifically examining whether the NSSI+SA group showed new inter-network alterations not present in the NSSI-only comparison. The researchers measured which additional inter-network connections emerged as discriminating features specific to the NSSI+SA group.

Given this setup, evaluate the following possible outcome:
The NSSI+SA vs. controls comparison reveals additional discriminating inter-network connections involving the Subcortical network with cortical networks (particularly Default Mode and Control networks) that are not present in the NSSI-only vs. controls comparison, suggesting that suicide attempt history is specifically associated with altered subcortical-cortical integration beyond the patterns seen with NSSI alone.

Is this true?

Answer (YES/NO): NO